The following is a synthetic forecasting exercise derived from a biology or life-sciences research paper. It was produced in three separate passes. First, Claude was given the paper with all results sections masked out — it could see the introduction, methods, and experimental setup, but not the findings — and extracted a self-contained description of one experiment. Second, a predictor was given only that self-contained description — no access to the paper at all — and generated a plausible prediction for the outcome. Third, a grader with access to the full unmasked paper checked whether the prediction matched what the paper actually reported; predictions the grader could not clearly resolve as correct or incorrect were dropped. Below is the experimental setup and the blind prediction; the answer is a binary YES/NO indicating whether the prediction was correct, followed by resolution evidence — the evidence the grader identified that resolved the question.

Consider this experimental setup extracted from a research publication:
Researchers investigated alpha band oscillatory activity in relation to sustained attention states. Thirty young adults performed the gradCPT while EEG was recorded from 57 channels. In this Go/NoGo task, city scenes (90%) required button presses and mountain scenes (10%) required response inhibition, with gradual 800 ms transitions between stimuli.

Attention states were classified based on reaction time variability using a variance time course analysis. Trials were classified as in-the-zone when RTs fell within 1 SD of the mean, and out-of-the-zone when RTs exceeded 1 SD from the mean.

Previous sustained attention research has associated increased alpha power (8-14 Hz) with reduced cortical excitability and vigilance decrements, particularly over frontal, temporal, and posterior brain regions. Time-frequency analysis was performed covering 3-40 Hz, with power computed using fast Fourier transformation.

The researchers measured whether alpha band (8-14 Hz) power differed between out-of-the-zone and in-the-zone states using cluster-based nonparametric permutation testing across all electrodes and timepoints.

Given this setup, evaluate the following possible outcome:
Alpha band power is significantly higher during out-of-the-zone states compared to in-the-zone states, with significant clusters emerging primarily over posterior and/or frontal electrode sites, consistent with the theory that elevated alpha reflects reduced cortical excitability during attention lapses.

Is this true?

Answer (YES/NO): NO